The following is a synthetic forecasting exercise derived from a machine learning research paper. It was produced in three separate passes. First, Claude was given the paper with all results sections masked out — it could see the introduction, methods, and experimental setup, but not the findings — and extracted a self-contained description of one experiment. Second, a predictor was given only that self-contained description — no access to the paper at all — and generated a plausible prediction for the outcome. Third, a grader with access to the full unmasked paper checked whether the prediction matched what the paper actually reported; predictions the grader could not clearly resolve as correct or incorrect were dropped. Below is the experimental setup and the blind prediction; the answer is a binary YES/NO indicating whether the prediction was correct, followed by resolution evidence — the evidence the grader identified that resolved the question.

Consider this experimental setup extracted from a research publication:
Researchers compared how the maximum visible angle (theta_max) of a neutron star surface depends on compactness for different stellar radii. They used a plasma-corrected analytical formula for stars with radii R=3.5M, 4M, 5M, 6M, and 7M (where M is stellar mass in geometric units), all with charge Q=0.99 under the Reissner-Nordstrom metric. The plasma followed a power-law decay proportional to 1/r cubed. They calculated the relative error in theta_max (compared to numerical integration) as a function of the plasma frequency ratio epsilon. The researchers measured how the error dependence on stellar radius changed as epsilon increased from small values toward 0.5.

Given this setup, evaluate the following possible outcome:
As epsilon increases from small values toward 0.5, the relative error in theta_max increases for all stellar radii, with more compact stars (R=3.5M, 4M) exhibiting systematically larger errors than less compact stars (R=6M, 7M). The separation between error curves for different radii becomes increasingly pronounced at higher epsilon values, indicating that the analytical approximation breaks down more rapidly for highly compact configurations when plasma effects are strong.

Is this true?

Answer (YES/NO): NO